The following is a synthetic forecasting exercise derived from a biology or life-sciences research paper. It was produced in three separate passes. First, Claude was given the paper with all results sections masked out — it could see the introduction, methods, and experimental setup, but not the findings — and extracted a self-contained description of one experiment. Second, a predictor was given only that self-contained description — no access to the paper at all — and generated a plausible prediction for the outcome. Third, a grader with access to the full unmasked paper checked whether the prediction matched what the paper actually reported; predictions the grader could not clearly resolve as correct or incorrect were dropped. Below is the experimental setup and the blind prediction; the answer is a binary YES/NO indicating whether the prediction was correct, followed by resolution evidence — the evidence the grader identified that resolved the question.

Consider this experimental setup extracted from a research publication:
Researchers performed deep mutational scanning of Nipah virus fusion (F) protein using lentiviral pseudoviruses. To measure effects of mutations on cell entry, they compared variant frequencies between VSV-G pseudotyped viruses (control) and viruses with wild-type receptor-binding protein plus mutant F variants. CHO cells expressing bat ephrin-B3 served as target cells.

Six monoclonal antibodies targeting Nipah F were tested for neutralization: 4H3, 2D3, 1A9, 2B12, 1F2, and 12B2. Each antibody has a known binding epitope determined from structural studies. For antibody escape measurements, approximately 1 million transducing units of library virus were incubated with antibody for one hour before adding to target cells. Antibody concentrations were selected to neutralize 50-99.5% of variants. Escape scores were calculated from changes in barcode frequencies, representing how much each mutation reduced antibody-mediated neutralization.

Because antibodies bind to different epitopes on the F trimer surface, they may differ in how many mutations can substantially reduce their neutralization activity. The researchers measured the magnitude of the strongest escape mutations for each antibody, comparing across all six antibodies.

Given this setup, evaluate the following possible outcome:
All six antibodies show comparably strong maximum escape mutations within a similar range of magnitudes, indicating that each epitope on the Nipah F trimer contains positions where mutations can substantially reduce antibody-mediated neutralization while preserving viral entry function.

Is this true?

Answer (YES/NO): NO